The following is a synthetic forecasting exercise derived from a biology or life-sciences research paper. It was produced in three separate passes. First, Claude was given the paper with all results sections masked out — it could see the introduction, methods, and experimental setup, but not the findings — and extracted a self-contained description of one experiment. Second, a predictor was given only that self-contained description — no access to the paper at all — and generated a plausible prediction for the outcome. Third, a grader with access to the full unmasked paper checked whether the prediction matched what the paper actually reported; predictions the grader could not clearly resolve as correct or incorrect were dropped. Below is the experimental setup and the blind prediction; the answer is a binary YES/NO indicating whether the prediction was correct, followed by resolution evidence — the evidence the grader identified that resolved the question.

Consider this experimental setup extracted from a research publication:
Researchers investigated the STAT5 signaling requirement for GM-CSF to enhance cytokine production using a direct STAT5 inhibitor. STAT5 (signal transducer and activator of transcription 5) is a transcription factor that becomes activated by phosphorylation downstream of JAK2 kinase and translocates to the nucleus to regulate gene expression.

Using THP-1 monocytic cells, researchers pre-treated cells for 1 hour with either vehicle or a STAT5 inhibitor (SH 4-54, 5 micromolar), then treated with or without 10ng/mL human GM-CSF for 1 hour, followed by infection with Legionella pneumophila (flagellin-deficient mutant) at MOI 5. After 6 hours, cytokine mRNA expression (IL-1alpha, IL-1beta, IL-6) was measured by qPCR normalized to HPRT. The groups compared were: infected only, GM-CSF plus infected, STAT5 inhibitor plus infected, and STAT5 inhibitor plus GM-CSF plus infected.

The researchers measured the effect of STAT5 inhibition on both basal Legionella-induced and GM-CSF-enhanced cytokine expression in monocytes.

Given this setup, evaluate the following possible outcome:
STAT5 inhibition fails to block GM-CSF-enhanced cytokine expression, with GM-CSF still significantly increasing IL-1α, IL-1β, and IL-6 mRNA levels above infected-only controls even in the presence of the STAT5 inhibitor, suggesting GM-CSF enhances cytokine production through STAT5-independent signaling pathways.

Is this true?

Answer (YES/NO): NO